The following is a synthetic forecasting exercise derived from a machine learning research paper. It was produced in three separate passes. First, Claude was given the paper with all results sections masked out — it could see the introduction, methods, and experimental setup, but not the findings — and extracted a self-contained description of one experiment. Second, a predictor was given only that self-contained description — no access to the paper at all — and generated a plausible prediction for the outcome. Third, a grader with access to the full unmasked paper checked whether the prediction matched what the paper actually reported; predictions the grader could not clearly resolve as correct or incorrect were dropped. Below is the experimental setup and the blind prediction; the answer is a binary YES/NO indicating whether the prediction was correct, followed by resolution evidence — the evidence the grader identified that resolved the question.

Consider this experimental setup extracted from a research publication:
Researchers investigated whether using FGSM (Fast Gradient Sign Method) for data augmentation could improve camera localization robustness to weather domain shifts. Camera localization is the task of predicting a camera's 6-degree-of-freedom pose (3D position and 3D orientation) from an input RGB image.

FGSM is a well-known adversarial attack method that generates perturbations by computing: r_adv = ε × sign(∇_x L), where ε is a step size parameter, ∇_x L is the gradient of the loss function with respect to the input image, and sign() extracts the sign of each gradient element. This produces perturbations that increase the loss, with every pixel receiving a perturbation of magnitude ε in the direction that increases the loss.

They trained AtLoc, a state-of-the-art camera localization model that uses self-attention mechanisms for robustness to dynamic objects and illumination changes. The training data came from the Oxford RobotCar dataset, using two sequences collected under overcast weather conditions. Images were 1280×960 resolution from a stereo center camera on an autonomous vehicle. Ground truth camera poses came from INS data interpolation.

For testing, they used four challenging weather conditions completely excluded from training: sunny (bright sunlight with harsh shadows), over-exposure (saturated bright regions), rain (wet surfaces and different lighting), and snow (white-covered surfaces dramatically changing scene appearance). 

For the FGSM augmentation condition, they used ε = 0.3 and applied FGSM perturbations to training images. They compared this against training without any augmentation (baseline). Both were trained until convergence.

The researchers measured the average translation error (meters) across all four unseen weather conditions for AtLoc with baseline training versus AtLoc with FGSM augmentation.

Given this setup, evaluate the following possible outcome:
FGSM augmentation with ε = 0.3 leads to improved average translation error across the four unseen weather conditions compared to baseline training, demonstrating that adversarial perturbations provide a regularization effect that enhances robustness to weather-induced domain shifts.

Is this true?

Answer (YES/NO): YES